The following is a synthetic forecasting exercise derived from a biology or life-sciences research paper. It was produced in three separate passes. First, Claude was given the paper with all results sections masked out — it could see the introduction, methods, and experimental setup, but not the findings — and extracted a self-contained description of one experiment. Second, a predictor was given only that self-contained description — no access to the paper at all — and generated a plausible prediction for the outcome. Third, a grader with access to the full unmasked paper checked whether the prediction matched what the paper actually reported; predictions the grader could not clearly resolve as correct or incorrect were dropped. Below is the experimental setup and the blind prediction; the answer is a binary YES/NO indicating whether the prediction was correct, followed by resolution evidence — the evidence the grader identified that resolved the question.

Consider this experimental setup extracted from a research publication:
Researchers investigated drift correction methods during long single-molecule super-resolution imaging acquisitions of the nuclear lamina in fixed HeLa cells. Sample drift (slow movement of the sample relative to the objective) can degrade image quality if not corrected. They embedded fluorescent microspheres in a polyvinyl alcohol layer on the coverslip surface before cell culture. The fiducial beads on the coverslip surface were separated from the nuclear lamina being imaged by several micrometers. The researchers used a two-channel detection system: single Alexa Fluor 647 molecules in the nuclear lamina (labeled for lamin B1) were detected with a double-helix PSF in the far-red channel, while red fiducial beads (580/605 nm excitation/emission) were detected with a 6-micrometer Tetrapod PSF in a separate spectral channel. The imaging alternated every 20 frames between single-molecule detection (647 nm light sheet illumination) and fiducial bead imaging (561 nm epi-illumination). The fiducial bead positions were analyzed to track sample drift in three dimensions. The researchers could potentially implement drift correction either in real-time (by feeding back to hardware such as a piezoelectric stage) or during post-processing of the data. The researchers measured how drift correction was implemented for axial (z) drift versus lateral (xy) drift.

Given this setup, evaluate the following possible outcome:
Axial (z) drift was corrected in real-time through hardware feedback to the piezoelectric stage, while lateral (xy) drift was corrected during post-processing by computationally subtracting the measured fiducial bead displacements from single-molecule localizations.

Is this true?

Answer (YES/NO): YES